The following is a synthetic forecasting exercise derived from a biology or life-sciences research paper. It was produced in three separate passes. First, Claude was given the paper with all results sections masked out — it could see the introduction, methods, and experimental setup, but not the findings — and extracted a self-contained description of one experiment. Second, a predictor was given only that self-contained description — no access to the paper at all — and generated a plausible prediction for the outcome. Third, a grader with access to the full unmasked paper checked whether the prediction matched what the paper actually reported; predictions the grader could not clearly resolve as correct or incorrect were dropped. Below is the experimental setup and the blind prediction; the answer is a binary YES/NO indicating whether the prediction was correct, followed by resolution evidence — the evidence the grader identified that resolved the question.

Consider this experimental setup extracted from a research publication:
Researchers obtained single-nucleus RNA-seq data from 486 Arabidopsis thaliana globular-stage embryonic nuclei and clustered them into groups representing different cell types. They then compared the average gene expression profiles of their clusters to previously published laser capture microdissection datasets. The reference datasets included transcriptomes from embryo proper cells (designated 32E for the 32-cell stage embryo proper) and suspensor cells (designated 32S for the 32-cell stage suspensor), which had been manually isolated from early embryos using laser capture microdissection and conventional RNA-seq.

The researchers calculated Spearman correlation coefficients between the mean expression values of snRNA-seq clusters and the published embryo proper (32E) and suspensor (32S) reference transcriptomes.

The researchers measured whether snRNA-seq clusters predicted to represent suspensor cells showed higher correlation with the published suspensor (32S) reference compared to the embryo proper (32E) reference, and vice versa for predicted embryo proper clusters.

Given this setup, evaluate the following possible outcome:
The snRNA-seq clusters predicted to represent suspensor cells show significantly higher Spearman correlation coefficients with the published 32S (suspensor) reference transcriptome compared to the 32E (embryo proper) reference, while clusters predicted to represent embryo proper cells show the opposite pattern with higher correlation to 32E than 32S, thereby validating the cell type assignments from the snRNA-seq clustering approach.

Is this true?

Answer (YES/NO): YES